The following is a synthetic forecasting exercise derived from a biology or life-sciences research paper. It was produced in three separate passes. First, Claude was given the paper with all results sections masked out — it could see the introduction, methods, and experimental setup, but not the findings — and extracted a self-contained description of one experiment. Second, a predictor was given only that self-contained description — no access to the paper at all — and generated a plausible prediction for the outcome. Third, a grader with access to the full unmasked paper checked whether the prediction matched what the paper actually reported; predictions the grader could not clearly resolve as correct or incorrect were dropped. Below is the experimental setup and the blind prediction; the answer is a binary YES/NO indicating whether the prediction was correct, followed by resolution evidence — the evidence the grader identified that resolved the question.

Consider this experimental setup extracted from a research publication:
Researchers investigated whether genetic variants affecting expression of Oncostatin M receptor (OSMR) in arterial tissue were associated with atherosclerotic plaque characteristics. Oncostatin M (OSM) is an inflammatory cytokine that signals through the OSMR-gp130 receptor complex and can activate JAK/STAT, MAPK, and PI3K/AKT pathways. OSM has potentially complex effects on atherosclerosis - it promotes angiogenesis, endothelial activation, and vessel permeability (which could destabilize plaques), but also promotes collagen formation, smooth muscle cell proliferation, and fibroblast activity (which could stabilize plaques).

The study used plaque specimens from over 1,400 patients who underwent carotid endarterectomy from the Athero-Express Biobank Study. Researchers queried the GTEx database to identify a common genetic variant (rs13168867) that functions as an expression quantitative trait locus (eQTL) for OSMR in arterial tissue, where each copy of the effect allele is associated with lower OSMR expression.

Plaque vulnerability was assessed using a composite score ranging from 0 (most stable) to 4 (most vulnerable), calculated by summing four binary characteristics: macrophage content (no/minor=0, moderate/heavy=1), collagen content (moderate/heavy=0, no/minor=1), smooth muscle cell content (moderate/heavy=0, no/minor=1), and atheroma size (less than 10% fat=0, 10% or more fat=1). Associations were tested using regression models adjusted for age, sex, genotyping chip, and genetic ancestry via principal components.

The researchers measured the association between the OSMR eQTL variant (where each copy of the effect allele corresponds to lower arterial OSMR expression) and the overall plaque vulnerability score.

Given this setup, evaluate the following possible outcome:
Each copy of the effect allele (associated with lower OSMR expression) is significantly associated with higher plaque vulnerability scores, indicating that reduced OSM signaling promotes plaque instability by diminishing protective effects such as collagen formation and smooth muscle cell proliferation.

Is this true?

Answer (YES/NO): YES